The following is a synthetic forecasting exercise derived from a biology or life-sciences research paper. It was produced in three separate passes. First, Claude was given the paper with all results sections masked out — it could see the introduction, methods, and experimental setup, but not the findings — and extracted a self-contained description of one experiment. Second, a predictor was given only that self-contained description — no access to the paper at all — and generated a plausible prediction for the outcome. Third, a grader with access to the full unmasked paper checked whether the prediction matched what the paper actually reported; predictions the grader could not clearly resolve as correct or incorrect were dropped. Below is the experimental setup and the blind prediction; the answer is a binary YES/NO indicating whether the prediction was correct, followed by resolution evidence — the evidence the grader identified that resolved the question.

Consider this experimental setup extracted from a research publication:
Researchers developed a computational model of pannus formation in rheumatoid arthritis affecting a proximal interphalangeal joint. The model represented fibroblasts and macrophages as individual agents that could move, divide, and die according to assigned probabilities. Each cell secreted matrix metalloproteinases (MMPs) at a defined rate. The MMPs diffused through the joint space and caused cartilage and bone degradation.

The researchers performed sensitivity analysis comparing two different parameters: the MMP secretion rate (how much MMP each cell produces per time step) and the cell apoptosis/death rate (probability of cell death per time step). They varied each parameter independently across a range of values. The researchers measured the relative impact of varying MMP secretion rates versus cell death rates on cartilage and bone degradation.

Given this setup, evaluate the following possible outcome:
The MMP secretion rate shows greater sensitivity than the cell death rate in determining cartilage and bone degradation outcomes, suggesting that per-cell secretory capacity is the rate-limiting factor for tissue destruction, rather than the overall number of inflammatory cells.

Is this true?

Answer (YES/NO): YES